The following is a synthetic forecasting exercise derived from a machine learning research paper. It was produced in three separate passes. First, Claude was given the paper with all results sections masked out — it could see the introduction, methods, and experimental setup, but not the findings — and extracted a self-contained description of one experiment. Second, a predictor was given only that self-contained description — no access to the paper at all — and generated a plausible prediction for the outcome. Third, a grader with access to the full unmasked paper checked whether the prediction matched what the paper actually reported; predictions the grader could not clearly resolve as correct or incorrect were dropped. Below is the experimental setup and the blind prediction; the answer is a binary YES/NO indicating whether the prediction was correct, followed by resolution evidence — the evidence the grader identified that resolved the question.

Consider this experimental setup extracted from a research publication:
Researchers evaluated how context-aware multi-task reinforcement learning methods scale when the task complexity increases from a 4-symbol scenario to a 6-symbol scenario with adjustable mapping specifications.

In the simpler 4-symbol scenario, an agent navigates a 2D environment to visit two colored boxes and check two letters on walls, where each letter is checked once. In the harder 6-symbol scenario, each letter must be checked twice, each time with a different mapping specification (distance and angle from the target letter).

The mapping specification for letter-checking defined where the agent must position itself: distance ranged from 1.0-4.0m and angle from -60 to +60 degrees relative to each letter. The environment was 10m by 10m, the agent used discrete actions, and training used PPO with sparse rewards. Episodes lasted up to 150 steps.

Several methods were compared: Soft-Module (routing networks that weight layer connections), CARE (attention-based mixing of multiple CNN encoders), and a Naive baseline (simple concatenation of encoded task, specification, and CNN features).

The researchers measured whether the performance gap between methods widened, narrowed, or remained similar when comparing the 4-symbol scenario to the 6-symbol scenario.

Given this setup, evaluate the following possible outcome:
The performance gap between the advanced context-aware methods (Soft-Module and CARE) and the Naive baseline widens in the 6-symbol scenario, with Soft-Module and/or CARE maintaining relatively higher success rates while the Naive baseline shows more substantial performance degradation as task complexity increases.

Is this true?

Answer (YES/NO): NO